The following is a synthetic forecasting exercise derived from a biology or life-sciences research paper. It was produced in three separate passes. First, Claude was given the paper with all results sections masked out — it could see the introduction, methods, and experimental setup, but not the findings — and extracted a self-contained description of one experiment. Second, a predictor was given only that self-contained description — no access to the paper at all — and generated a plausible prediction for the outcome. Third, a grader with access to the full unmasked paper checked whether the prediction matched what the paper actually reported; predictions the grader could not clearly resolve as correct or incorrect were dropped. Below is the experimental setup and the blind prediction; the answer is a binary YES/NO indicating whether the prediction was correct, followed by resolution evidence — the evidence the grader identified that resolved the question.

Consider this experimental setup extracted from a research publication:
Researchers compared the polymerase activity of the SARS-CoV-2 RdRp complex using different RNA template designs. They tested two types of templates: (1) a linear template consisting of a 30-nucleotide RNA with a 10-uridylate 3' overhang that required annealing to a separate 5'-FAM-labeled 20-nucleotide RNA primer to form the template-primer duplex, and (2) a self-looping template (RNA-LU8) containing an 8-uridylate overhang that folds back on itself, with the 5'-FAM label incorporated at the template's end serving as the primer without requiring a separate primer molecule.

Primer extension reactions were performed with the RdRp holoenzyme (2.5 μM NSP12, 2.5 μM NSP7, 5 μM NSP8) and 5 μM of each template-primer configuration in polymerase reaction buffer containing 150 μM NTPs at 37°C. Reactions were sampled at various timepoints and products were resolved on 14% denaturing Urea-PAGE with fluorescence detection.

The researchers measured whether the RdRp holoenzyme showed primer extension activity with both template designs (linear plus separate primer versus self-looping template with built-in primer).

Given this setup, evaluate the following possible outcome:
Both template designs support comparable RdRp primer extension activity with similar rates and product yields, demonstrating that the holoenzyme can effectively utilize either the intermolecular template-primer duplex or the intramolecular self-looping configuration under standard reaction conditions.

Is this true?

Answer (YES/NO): NO